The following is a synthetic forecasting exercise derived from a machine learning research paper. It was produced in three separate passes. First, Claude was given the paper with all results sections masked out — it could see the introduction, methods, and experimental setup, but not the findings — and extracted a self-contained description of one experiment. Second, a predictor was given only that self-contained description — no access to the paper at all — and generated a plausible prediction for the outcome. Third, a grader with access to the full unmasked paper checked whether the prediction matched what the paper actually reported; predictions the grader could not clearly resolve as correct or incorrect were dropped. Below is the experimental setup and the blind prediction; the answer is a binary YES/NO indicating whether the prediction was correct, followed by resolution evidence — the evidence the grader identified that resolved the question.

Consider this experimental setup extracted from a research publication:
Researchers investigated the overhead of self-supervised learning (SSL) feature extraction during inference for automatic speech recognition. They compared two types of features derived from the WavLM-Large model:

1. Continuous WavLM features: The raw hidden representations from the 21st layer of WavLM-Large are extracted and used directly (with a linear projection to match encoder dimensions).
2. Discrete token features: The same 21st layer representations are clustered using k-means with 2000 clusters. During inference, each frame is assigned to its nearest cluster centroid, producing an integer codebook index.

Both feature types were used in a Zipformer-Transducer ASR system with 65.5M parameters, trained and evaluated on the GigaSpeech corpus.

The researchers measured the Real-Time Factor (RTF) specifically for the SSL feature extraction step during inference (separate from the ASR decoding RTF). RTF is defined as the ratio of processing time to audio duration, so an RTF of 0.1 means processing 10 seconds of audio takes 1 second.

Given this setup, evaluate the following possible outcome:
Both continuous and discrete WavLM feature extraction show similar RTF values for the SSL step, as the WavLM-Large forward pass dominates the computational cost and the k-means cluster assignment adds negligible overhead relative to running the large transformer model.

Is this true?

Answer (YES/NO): NO